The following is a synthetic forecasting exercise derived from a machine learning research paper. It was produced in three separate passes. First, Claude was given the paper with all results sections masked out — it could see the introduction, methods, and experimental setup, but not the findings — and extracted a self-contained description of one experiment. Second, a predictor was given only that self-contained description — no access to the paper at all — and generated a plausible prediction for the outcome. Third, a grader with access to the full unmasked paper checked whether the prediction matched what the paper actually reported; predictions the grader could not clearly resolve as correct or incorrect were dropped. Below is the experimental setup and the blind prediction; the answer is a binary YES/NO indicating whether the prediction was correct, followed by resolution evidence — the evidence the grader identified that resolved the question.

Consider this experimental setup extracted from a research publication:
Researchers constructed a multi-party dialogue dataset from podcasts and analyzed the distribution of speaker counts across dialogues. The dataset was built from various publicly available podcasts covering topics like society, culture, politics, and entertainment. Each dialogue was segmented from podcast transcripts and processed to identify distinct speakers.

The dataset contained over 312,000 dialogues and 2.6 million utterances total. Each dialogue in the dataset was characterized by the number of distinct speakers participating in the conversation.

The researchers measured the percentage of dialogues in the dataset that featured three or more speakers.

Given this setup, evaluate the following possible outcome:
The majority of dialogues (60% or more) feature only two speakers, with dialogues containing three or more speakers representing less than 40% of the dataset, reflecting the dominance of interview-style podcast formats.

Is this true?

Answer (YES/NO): NO